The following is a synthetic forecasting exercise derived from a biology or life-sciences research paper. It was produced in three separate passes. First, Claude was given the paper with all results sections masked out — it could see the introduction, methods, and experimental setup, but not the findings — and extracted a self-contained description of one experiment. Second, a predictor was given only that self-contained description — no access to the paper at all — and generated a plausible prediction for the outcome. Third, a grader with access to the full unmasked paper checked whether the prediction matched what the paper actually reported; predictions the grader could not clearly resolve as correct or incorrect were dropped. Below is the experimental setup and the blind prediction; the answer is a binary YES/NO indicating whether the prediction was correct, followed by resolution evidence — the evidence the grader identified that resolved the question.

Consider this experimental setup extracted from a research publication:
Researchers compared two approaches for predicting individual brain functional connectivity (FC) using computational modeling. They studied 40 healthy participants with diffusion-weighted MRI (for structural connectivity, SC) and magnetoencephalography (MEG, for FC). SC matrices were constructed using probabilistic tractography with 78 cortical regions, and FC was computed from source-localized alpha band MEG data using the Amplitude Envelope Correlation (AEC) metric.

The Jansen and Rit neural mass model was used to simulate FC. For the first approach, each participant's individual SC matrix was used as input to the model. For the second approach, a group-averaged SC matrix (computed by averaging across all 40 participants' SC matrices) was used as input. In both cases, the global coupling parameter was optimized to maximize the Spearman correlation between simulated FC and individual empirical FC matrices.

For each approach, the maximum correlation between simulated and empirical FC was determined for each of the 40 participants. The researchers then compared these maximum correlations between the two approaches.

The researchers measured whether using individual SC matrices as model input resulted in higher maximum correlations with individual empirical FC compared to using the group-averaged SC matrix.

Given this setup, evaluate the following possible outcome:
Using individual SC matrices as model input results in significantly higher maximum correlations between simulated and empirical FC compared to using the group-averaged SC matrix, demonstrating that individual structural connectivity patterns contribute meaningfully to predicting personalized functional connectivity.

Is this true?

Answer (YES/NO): YES